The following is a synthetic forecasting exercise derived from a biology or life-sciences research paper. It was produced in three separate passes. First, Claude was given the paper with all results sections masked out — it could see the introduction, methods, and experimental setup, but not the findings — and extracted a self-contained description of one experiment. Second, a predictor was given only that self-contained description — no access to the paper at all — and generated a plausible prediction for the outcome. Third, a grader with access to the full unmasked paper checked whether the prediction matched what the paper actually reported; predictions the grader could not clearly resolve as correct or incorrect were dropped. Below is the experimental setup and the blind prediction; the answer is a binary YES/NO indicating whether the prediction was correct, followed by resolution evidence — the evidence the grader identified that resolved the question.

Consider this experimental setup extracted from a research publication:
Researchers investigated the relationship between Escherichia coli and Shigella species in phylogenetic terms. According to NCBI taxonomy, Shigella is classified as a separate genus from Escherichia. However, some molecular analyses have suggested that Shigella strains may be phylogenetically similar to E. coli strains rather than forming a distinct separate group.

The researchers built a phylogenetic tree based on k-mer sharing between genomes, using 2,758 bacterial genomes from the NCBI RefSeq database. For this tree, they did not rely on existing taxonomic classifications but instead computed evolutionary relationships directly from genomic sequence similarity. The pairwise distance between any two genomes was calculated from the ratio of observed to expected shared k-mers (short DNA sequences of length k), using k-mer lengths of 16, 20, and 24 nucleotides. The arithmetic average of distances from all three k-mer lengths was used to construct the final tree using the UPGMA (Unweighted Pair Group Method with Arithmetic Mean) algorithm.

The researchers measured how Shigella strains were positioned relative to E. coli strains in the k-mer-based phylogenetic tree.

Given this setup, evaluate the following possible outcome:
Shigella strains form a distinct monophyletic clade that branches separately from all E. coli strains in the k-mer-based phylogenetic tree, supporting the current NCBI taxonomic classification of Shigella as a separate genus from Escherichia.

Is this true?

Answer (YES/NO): NO